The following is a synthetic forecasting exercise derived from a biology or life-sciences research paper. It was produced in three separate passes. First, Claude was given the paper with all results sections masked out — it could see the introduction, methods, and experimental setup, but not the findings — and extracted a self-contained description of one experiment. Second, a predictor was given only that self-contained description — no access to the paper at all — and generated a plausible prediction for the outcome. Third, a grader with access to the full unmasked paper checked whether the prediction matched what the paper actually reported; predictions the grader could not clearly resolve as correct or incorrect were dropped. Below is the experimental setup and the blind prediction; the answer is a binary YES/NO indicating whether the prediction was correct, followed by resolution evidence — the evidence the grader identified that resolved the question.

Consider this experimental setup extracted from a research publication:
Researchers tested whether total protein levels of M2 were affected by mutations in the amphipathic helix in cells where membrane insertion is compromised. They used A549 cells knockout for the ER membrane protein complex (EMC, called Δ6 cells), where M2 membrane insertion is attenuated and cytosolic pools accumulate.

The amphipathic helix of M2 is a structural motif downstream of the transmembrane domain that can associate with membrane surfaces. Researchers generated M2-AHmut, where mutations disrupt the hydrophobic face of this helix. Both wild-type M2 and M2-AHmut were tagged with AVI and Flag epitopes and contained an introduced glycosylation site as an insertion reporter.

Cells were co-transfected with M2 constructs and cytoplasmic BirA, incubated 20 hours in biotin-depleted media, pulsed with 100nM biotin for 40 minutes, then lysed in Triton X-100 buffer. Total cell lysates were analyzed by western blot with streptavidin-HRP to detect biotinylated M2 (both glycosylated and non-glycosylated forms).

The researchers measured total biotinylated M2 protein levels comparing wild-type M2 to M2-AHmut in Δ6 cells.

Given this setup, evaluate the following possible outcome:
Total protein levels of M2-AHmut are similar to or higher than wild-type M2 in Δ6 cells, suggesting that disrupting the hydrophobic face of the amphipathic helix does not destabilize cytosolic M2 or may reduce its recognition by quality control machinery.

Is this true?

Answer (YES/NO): NO